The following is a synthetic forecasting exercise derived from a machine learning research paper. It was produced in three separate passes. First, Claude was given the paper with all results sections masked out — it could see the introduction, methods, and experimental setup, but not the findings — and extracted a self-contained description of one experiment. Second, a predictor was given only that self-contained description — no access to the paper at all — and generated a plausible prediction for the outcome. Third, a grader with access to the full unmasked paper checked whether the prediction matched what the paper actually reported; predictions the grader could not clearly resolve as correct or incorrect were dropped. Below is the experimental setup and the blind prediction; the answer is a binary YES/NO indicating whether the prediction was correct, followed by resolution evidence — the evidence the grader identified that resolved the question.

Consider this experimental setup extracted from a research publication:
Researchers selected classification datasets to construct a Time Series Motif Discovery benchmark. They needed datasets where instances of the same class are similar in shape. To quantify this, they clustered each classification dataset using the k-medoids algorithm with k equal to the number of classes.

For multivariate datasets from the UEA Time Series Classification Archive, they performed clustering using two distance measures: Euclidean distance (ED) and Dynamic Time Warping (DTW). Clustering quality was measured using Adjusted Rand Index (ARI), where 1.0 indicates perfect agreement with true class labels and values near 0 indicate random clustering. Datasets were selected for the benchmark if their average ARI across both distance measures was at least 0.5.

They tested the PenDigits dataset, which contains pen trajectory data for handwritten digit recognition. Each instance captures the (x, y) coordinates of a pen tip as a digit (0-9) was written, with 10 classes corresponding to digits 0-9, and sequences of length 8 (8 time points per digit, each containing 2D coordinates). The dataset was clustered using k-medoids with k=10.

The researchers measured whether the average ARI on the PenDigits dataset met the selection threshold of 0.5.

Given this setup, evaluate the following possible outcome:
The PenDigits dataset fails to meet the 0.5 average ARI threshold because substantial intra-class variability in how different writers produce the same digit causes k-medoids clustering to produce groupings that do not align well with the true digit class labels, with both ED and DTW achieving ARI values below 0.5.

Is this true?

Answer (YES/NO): NO